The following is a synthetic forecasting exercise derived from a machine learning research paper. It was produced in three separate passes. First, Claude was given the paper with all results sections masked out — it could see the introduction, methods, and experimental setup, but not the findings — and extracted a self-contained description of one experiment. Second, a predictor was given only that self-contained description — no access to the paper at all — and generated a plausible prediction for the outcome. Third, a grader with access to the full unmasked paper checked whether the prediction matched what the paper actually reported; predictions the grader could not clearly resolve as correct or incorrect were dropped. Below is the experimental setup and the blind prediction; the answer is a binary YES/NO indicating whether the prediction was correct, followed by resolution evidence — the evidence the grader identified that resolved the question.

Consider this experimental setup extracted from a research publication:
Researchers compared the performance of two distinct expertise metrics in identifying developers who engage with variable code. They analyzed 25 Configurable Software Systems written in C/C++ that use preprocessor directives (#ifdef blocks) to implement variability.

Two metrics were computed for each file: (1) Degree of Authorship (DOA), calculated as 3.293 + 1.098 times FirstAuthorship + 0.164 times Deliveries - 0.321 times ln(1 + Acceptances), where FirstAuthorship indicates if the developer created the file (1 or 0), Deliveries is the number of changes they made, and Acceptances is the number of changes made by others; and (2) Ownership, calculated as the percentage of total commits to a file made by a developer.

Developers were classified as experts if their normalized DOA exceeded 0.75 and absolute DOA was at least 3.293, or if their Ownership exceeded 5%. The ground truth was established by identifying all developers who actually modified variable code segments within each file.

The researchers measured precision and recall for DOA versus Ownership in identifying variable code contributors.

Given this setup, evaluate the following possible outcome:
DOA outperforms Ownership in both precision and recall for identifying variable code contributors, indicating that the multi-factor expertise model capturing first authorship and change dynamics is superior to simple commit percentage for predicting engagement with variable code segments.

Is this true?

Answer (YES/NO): NO